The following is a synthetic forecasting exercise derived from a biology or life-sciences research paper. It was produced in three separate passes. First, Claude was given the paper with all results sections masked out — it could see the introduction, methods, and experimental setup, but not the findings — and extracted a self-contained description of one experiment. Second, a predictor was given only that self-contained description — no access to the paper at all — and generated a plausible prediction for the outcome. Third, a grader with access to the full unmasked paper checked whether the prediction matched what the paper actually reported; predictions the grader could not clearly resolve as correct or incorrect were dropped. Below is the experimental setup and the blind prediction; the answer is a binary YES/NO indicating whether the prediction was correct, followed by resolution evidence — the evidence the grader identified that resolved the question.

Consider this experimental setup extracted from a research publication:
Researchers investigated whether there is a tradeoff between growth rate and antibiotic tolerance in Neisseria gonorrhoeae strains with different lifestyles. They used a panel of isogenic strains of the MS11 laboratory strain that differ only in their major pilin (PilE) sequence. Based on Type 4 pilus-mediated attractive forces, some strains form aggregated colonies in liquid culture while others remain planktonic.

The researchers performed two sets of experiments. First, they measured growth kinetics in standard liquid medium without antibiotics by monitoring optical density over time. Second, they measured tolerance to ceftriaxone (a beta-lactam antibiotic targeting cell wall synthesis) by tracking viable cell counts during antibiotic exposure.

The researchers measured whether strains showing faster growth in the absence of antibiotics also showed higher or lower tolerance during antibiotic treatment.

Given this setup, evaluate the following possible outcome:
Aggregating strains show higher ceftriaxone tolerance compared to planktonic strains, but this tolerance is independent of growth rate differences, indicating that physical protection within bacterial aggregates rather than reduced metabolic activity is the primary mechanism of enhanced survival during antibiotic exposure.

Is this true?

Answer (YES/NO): NO